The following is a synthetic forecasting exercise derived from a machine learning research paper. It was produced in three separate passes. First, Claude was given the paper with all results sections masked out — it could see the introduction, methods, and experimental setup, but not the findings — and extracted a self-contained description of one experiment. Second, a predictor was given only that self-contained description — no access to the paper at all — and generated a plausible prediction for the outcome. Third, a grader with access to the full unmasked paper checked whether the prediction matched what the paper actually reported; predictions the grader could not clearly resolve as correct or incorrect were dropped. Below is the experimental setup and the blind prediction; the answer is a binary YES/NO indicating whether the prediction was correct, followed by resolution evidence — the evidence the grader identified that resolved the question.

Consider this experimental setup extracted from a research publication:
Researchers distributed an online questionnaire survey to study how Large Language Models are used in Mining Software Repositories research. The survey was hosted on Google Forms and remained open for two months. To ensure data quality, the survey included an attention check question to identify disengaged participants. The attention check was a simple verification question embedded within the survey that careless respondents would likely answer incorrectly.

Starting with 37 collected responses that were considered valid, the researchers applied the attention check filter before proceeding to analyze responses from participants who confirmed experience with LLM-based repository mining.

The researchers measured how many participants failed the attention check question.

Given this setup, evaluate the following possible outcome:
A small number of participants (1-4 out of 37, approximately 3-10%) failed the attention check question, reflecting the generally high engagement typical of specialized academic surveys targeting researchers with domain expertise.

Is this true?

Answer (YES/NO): YES